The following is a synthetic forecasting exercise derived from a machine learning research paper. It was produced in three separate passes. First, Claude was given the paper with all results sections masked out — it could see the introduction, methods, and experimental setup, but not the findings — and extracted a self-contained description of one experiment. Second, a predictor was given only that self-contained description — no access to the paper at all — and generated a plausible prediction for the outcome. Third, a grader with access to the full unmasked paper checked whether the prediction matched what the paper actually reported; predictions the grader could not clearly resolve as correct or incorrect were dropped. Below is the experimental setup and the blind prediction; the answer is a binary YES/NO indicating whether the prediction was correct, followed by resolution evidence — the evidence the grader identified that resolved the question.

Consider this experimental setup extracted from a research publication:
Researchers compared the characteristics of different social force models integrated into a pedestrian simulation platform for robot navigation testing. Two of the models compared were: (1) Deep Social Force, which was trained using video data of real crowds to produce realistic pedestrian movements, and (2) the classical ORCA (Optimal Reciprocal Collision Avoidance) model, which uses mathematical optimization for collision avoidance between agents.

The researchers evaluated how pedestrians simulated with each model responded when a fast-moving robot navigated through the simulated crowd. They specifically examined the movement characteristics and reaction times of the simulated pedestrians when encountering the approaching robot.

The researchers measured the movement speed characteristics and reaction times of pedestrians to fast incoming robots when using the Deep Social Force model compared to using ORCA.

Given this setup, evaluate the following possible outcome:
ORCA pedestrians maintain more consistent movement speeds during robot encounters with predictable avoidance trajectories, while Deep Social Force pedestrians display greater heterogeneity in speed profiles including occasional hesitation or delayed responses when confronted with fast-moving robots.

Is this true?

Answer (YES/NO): NO